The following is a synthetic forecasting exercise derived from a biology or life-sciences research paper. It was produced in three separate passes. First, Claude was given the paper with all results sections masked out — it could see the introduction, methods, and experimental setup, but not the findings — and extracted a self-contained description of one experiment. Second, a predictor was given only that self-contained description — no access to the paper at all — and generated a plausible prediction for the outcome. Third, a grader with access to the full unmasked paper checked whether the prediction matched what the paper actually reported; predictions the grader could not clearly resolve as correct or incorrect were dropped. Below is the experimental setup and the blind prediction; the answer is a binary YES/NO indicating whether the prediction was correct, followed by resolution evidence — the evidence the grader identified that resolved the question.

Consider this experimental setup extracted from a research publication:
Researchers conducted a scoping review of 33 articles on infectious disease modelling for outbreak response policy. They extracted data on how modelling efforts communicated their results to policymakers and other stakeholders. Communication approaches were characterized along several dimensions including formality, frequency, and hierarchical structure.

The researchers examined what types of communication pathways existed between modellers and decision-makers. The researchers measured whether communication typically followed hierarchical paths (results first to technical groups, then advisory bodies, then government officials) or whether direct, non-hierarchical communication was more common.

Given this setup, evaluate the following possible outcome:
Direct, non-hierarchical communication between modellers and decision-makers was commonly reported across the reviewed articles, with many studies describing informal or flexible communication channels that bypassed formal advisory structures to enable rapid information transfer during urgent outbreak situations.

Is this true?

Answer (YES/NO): NO